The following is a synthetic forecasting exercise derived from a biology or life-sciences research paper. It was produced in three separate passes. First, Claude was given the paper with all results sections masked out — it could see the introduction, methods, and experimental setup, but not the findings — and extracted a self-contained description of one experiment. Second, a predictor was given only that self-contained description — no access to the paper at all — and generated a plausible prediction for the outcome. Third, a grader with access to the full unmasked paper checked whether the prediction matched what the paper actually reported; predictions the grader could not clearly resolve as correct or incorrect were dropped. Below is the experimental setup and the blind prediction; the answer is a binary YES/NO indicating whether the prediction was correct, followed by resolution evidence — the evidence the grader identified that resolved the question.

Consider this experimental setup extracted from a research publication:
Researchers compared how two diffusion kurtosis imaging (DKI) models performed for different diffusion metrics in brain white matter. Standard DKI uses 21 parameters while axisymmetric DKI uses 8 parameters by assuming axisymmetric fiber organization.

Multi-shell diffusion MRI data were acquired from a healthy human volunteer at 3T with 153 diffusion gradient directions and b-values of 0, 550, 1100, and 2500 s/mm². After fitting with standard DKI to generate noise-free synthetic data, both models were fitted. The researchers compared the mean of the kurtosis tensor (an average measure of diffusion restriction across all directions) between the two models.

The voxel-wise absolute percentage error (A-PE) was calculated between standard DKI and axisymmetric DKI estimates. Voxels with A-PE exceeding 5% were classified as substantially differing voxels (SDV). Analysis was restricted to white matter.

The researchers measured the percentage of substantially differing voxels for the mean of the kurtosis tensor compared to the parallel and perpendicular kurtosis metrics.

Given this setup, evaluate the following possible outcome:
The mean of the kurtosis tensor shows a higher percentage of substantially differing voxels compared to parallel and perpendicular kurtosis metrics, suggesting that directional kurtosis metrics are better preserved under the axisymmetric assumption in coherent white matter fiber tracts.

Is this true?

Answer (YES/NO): NO